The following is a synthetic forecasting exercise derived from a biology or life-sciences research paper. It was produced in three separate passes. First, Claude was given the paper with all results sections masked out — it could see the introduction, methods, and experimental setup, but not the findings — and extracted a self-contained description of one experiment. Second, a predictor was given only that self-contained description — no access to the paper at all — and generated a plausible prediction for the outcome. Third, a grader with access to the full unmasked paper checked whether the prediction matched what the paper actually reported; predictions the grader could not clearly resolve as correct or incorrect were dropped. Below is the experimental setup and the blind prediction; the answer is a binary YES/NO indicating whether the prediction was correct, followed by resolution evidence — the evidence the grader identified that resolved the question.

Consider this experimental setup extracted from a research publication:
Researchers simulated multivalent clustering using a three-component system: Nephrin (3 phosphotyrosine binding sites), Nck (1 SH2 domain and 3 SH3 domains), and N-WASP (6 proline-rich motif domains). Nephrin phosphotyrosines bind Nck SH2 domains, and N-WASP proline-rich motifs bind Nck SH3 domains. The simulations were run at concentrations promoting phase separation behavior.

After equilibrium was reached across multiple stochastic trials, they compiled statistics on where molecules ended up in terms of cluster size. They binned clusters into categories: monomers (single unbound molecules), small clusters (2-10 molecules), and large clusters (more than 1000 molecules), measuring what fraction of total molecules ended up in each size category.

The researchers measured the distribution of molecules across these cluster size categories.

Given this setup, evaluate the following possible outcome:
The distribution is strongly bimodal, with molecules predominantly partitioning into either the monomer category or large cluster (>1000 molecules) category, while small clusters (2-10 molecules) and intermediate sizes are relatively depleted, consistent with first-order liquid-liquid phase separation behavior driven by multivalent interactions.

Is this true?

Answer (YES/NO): NO